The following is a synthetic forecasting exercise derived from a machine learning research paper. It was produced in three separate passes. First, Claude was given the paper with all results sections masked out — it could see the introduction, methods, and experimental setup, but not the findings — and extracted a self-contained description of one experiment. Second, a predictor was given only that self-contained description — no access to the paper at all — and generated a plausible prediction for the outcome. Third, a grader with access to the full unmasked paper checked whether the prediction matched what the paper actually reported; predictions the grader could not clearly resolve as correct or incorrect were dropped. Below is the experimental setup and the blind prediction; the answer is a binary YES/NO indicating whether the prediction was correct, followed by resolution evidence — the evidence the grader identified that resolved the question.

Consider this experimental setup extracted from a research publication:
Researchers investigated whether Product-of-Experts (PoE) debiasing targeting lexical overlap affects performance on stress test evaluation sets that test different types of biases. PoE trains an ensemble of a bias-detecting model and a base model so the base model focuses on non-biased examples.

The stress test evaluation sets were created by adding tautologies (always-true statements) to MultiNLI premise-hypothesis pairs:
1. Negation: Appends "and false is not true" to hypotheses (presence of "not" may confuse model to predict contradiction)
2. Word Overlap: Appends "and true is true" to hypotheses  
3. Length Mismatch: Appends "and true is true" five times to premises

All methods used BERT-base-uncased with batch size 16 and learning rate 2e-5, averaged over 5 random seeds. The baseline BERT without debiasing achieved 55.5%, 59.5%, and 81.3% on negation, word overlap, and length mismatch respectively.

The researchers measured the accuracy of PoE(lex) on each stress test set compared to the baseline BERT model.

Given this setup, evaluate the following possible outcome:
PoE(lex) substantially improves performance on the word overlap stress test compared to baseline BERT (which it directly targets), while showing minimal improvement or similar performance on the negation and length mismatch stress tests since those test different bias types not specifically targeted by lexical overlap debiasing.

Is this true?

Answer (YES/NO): NO